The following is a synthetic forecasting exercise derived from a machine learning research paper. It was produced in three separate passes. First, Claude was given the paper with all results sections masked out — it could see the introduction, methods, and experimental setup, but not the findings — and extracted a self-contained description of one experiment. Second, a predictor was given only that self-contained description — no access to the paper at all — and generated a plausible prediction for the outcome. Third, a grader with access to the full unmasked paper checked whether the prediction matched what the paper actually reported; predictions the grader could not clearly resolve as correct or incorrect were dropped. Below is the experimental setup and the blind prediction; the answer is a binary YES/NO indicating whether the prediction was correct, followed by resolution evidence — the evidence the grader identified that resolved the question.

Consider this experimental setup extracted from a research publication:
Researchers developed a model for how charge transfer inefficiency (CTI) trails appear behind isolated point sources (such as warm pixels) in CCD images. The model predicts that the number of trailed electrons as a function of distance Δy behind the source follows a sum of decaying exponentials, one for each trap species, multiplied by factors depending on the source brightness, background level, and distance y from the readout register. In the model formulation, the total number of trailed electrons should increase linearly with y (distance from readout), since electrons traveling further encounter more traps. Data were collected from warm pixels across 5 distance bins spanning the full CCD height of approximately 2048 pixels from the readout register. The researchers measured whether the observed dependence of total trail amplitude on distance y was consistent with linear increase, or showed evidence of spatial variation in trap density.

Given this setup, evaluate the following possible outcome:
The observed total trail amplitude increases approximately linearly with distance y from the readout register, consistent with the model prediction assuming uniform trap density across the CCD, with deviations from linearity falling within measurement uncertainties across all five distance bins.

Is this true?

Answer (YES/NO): YES